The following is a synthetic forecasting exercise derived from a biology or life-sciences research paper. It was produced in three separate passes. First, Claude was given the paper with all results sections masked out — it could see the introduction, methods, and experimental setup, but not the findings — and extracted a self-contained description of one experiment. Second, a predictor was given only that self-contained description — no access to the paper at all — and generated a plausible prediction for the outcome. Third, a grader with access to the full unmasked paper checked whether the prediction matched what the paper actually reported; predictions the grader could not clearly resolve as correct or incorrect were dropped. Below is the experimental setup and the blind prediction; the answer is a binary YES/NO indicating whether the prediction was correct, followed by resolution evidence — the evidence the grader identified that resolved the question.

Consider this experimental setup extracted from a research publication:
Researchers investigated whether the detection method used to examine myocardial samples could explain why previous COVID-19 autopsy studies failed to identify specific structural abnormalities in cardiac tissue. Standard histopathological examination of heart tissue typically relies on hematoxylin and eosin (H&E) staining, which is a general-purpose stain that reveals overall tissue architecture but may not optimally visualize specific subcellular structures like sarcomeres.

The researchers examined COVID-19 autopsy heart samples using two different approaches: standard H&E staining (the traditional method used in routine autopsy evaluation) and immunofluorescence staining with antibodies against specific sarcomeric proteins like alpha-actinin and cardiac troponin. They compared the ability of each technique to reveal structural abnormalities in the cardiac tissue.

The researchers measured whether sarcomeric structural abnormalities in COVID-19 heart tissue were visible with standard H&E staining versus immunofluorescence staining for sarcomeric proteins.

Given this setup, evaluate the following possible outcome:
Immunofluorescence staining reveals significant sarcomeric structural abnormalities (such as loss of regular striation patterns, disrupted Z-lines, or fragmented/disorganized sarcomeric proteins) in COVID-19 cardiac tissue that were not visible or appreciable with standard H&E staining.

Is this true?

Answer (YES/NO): YES